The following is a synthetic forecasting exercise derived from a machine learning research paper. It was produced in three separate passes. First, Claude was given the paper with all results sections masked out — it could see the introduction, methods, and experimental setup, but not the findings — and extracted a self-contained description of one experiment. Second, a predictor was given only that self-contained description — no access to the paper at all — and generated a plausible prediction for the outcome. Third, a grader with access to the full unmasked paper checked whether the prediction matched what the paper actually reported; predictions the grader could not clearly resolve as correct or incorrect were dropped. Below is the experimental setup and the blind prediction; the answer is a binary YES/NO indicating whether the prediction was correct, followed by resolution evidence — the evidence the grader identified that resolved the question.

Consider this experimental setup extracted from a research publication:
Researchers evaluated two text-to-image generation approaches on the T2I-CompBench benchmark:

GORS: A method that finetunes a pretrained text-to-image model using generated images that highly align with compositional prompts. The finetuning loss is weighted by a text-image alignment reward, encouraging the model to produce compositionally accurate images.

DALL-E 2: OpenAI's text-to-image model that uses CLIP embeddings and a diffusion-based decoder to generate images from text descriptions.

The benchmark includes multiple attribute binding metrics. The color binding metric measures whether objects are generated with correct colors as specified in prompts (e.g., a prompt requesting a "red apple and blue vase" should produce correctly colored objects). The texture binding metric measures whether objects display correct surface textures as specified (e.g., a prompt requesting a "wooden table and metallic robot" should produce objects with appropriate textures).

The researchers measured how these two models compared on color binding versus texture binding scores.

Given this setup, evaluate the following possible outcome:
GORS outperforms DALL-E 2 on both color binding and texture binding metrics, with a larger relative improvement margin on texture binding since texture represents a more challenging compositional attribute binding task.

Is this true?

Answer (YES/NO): NO